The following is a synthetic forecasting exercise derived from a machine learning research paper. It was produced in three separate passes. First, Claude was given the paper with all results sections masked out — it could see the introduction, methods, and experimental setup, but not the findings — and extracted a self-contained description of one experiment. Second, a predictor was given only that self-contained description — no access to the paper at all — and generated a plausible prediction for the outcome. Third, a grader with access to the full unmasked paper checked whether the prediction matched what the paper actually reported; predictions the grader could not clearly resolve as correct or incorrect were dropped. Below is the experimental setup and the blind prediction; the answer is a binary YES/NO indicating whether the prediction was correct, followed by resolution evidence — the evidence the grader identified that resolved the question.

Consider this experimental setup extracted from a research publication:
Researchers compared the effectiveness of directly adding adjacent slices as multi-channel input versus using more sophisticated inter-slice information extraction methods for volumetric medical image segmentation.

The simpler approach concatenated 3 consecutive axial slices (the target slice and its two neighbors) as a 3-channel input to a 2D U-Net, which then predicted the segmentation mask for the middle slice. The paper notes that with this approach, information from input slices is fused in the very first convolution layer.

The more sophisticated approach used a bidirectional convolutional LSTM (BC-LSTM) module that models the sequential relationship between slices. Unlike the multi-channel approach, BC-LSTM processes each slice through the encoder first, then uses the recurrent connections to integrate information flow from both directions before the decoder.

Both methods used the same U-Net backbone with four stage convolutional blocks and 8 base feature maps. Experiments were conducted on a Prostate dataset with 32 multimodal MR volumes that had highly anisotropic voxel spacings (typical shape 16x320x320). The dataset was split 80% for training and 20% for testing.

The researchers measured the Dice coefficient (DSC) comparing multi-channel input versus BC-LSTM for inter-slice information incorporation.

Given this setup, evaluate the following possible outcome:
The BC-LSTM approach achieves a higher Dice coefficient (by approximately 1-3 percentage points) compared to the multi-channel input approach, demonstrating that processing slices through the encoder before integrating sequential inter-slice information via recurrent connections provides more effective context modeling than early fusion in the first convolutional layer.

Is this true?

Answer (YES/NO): NO